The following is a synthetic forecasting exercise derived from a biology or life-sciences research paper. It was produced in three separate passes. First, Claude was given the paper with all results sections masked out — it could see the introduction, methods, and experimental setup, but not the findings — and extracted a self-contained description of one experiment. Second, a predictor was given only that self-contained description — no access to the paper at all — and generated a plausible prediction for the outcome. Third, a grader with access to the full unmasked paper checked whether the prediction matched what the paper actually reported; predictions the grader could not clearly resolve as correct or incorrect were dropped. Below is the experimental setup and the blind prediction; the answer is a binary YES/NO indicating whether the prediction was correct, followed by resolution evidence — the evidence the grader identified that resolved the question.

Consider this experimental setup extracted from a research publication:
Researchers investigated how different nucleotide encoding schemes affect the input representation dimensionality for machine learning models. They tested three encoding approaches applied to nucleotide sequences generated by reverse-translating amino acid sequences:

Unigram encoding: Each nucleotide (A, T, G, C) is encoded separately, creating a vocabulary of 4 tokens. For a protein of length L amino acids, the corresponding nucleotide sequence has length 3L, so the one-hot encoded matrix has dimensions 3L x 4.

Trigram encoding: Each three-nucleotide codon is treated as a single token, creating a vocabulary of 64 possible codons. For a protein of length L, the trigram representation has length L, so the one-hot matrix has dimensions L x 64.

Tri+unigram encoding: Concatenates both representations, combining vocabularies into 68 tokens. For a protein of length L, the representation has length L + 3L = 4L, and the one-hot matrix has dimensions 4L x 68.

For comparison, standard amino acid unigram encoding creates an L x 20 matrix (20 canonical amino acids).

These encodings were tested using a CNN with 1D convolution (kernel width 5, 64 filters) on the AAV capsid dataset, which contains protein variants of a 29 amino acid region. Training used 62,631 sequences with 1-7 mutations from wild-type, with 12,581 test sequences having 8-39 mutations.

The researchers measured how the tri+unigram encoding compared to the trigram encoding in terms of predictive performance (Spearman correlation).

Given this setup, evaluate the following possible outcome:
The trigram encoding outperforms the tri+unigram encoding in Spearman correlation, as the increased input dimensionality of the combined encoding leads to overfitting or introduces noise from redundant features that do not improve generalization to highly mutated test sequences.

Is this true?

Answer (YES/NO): YES